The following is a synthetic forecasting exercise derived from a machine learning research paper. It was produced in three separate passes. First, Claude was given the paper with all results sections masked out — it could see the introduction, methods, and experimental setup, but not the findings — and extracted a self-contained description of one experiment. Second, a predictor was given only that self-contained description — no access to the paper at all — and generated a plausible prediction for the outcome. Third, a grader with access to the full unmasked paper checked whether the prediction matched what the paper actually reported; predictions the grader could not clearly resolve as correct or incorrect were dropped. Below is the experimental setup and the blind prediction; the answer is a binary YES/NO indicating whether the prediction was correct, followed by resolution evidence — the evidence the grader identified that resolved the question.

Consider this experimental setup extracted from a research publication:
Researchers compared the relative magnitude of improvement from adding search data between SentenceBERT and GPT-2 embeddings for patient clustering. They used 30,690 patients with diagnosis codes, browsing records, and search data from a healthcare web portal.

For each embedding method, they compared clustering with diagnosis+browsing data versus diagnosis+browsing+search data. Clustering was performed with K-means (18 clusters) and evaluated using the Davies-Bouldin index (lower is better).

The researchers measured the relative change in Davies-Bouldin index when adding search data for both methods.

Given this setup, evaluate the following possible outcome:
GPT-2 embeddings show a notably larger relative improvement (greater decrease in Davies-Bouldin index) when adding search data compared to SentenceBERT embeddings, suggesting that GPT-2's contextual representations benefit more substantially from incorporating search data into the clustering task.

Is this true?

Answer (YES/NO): NO